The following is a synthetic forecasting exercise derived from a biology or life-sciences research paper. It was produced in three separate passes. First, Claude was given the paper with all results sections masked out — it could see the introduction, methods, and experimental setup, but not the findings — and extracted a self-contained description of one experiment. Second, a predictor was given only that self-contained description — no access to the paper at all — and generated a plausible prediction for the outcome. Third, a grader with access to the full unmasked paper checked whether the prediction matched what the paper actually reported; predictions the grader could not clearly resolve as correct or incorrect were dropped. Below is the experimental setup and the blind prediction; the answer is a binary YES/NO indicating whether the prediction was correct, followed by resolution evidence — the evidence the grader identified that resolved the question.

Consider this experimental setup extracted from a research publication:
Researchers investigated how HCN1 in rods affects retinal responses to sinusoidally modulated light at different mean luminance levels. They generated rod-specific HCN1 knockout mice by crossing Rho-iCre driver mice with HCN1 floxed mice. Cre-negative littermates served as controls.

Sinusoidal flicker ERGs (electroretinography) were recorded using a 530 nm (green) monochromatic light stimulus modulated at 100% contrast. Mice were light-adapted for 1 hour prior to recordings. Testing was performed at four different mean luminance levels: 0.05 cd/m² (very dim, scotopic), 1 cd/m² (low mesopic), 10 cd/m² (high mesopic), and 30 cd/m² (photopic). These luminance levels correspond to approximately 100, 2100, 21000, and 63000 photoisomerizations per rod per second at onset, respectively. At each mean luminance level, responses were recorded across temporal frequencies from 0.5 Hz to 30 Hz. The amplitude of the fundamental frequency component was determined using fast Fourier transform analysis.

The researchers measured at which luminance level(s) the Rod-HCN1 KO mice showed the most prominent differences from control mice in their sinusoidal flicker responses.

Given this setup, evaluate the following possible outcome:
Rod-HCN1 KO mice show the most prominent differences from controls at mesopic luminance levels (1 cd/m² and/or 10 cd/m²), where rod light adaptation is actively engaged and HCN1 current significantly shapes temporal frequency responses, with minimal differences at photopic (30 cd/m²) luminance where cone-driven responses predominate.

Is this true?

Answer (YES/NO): NO